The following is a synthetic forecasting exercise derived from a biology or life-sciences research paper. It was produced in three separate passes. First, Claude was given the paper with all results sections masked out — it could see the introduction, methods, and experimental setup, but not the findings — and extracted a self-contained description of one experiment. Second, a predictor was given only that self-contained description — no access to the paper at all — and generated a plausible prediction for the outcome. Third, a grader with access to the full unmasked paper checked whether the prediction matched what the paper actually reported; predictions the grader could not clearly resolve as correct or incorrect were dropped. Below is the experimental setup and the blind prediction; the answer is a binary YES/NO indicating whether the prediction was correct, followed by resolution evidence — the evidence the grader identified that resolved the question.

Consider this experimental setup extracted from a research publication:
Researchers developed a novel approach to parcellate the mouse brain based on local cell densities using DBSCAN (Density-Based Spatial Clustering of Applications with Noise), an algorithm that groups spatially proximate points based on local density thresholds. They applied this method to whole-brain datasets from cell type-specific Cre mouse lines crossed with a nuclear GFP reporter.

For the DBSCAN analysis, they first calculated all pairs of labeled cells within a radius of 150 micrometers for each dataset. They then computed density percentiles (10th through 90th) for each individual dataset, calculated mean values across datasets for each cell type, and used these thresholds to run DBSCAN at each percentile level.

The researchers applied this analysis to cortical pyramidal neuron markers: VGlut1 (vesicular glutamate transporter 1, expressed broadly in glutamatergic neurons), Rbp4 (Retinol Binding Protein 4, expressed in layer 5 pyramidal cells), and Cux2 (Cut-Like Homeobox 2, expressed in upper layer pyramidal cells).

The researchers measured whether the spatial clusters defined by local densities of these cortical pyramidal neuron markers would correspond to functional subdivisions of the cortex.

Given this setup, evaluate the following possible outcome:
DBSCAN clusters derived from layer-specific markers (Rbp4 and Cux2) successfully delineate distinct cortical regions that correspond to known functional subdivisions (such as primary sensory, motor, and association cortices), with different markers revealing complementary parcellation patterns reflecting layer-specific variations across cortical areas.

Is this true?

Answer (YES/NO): YES